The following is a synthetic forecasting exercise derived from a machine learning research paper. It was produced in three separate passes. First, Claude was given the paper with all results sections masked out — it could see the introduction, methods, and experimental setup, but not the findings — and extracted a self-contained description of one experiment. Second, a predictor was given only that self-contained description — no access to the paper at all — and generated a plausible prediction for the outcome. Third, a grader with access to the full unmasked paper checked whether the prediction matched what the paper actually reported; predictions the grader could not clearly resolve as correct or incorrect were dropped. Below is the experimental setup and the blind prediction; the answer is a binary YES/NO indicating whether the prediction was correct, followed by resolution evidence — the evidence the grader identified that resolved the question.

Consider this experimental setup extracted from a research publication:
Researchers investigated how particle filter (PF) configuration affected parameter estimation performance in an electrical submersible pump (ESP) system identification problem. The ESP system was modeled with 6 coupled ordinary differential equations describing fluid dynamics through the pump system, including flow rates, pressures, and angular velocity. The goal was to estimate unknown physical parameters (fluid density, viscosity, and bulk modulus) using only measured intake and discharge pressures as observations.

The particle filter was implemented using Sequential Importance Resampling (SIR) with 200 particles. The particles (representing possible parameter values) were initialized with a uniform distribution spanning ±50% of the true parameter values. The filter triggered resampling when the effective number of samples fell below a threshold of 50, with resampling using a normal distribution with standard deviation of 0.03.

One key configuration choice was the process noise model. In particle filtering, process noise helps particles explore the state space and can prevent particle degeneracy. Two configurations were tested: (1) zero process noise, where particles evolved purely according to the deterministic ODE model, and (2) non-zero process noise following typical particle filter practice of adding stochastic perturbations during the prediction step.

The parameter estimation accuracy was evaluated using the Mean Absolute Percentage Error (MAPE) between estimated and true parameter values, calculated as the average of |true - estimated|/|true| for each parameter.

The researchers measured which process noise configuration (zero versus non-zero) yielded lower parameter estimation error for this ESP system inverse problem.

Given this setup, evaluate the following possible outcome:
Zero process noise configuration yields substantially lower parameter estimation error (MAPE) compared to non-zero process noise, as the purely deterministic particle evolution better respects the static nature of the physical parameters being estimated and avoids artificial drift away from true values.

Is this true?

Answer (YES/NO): YES